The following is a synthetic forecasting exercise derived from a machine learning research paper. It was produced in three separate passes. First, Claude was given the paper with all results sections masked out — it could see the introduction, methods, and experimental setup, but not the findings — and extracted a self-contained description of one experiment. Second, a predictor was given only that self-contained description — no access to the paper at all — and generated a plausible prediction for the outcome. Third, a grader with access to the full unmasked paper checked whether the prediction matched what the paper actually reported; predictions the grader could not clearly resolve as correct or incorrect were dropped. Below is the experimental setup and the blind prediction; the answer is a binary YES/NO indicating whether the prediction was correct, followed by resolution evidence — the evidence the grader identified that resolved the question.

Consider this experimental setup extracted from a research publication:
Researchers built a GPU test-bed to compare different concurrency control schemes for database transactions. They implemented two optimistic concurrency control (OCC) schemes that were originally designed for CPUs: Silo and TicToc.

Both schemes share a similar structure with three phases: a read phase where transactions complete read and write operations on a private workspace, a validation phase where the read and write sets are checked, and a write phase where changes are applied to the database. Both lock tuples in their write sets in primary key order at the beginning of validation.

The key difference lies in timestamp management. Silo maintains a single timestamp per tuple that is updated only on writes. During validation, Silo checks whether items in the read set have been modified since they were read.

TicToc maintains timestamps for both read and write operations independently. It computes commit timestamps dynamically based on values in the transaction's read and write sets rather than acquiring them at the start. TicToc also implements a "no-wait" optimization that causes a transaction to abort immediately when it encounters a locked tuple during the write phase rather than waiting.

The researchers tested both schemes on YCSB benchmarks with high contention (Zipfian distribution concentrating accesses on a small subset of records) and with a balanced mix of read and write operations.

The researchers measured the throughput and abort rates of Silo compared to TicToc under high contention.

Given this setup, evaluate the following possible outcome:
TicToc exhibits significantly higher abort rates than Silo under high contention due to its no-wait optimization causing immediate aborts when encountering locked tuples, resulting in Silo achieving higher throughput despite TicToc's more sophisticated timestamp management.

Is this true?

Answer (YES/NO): NO